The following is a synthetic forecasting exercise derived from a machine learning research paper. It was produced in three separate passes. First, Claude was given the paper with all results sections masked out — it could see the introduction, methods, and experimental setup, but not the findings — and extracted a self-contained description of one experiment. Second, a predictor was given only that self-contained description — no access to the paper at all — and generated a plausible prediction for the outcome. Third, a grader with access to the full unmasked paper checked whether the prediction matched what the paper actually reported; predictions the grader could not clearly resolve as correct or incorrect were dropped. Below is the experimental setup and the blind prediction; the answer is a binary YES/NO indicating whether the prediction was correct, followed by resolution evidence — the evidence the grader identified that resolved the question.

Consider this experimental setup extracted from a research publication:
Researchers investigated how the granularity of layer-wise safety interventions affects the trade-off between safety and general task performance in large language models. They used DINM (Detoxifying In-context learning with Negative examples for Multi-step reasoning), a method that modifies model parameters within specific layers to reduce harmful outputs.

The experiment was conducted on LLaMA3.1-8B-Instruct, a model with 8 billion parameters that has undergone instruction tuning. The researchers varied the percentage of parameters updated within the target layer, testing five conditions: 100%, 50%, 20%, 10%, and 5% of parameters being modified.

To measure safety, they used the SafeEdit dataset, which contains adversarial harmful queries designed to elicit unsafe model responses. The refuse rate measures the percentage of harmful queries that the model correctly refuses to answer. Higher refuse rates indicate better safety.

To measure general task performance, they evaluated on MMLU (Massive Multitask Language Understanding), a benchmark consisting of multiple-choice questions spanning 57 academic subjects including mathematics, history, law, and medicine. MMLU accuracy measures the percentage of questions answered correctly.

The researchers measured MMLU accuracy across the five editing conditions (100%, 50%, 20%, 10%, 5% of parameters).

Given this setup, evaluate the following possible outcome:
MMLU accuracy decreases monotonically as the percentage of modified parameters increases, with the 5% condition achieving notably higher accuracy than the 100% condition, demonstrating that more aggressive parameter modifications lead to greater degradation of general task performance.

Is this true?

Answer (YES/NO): NO